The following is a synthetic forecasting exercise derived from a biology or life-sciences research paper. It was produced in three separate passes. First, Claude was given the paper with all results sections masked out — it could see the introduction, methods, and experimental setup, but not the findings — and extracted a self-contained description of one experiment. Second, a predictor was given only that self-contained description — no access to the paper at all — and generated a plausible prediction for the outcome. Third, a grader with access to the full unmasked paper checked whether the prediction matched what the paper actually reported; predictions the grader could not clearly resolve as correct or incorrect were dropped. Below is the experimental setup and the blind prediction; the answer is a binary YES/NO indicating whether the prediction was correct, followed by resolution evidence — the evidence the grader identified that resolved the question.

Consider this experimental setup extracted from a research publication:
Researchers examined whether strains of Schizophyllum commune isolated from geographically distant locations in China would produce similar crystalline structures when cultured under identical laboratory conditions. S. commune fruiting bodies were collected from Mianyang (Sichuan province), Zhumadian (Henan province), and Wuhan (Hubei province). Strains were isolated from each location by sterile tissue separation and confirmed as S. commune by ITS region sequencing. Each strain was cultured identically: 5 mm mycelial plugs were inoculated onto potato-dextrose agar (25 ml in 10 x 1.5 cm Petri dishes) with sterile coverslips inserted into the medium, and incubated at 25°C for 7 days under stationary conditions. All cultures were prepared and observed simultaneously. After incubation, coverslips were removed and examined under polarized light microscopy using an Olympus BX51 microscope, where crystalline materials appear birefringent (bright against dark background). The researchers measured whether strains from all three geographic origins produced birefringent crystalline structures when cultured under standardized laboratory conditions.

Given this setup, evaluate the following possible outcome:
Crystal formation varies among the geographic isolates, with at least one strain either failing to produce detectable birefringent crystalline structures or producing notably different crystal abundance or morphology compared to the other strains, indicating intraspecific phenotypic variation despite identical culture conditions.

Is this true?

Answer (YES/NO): NO